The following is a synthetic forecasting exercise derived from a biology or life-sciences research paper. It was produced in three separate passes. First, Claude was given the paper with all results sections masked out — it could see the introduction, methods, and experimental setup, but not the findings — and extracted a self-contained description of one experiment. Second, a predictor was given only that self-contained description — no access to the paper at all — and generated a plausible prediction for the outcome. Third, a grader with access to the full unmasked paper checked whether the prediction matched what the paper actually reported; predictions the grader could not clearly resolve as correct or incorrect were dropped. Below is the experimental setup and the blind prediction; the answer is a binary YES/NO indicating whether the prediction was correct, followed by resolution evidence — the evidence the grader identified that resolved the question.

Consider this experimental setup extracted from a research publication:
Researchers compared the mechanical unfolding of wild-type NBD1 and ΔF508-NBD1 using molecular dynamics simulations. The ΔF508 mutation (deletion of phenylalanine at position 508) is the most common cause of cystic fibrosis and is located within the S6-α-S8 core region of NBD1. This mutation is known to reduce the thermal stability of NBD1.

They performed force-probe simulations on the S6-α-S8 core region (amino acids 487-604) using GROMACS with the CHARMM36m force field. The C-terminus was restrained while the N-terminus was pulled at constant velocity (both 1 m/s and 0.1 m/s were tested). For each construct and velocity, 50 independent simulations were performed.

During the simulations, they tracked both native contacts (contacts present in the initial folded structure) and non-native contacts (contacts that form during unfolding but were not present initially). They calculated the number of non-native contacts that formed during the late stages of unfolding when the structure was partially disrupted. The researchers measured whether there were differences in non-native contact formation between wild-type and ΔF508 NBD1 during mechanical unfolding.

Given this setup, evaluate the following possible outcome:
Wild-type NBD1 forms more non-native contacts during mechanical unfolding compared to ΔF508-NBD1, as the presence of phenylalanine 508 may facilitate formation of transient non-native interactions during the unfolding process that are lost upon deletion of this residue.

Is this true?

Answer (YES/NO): YES